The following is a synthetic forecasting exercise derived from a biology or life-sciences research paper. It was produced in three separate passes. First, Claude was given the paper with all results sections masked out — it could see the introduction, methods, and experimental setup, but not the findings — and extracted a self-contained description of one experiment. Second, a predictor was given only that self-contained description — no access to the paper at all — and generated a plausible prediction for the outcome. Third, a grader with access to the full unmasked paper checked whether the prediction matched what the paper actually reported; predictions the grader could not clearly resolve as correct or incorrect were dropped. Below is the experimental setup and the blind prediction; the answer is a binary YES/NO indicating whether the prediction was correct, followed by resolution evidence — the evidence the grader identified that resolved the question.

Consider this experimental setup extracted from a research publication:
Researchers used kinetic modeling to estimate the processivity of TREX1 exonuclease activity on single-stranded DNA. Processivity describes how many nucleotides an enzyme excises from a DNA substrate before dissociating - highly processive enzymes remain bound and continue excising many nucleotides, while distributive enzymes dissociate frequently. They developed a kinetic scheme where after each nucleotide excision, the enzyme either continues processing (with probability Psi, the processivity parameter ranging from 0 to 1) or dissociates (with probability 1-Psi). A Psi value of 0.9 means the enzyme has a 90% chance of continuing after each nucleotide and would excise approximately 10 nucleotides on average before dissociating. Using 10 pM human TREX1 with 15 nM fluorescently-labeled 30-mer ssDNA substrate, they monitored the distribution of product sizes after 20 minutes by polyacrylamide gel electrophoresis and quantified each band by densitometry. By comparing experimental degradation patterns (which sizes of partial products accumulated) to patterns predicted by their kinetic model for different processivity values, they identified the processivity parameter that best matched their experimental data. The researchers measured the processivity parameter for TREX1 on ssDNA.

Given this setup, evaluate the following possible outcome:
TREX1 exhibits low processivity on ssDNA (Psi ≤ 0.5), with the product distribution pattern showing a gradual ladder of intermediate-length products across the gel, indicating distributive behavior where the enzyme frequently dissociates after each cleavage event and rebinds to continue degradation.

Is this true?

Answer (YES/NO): NO